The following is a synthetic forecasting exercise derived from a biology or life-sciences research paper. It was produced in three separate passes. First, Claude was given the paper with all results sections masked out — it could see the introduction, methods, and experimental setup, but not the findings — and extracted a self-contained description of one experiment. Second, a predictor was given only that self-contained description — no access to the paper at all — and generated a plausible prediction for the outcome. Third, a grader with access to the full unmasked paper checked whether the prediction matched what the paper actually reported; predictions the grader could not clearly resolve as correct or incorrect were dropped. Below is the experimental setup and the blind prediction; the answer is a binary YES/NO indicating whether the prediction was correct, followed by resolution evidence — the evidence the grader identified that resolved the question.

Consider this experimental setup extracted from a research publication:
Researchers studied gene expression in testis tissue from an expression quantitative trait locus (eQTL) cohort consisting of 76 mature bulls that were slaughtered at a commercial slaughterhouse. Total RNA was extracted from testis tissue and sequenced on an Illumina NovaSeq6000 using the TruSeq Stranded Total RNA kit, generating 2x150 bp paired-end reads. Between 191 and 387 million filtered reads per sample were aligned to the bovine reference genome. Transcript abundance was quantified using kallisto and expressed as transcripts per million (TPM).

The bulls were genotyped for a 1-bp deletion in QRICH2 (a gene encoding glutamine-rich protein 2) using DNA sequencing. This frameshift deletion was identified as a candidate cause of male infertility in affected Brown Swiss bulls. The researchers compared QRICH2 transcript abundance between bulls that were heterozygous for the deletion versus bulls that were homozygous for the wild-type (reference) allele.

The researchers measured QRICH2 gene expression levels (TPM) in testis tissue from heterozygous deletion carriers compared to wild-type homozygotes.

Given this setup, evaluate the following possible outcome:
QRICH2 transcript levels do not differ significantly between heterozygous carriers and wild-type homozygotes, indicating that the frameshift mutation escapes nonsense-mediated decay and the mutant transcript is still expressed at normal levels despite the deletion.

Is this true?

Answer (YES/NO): NO